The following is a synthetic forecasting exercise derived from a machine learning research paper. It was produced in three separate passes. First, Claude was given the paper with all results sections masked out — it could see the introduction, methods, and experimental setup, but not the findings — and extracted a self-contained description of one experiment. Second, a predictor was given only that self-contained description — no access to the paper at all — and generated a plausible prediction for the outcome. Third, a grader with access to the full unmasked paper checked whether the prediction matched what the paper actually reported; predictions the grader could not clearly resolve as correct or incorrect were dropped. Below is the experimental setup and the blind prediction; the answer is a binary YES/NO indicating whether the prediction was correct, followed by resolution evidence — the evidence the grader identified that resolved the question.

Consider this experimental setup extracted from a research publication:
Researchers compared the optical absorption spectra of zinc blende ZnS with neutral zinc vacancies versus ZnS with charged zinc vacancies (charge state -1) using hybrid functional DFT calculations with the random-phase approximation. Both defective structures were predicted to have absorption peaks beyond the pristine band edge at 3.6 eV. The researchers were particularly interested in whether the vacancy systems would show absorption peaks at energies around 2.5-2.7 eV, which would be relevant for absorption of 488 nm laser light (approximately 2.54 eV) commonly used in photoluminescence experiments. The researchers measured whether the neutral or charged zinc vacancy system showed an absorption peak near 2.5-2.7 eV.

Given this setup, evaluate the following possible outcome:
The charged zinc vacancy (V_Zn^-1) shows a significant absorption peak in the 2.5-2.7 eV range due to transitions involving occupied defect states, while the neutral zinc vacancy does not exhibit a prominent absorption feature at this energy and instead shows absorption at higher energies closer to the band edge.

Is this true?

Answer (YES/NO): YES